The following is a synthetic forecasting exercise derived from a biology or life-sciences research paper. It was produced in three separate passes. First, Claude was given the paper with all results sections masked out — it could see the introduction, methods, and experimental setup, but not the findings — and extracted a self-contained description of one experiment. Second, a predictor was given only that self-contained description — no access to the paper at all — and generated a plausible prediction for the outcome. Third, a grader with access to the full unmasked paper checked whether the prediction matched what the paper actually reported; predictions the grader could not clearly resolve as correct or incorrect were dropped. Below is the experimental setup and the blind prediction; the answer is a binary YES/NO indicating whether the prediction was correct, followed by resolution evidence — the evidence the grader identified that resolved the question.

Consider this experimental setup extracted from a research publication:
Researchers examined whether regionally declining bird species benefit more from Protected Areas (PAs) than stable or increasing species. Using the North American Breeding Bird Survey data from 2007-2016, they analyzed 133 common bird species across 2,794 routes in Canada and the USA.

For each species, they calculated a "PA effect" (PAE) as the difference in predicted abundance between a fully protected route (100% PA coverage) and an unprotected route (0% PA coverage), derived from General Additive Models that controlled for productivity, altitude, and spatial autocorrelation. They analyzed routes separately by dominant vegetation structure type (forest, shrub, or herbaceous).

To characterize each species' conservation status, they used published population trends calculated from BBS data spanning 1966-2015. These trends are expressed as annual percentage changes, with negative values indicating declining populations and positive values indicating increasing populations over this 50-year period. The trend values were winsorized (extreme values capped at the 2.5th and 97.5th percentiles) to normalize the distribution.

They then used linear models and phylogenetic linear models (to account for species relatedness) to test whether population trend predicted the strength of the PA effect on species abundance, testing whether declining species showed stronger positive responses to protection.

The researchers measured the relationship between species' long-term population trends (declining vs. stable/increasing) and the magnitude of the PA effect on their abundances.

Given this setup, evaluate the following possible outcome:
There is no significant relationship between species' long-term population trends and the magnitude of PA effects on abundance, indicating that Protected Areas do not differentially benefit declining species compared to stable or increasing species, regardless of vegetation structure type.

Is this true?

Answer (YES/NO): YES